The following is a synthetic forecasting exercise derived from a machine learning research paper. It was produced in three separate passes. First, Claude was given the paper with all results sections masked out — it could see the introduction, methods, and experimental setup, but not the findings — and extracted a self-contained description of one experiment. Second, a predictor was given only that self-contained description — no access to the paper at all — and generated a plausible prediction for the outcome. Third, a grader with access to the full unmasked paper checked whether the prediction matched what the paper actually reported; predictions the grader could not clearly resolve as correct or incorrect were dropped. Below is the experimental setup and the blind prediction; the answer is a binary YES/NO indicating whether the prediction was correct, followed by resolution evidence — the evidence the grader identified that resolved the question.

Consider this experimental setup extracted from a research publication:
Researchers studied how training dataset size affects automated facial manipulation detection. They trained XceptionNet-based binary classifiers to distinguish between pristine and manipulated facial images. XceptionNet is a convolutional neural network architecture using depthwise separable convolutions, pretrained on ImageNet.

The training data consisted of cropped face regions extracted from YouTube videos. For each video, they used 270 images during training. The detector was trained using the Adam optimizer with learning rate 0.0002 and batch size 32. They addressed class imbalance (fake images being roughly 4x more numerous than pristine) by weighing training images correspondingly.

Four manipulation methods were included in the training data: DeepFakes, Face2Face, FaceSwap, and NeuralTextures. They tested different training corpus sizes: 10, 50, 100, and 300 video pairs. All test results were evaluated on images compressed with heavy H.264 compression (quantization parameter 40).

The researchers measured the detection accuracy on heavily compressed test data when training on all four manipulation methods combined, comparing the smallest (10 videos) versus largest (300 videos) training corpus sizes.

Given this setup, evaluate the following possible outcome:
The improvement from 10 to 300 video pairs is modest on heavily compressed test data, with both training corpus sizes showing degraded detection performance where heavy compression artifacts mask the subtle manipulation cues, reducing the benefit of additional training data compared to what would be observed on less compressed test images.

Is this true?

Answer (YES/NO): NO